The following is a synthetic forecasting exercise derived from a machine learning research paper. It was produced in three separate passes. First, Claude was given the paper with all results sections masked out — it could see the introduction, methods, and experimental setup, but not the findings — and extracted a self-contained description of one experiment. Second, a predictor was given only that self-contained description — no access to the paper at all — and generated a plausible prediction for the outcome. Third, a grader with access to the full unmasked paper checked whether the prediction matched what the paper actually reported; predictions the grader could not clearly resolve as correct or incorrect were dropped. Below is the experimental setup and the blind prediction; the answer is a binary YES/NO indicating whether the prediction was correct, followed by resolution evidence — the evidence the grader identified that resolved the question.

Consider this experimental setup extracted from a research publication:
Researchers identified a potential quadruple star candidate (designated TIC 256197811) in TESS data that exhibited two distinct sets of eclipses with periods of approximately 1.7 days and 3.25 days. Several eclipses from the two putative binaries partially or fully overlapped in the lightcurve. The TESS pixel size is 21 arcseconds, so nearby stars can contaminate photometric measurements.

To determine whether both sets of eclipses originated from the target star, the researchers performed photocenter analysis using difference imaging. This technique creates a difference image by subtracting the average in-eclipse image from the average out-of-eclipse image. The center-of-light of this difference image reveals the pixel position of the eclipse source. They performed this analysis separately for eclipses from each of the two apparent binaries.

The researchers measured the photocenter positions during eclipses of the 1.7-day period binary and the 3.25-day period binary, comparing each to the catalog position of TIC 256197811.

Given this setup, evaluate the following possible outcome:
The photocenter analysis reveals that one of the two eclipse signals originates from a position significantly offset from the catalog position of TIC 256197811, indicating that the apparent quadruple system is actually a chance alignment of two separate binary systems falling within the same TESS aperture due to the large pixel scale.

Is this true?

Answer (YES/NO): YES